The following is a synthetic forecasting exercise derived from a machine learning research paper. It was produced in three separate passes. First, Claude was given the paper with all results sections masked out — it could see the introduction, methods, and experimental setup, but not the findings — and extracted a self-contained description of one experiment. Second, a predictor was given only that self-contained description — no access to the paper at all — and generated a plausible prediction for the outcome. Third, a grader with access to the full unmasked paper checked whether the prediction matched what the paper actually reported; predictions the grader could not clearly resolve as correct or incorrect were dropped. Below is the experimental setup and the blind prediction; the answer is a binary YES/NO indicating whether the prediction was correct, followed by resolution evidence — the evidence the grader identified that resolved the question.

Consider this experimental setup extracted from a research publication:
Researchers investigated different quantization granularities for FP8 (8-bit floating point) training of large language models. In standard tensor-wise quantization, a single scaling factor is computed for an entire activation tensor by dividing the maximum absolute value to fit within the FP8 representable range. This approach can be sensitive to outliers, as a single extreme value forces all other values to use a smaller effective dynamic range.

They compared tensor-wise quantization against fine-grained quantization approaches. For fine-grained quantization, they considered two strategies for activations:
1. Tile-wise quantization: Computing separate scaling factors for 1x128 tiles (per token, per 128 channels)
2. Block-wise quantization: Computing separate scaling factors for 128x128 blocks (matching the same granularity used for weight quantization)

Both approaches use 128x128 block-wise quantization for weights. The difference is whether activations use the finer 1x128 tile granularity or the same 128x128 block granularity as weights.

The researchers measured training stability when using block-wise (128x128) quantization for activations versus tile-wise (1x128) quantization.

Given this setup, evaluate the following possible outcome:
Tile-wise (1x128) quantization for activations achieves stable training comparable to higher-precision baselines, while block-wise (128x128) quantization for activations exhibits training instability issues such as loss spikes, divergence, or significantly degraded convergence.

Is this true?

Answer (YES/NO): YES